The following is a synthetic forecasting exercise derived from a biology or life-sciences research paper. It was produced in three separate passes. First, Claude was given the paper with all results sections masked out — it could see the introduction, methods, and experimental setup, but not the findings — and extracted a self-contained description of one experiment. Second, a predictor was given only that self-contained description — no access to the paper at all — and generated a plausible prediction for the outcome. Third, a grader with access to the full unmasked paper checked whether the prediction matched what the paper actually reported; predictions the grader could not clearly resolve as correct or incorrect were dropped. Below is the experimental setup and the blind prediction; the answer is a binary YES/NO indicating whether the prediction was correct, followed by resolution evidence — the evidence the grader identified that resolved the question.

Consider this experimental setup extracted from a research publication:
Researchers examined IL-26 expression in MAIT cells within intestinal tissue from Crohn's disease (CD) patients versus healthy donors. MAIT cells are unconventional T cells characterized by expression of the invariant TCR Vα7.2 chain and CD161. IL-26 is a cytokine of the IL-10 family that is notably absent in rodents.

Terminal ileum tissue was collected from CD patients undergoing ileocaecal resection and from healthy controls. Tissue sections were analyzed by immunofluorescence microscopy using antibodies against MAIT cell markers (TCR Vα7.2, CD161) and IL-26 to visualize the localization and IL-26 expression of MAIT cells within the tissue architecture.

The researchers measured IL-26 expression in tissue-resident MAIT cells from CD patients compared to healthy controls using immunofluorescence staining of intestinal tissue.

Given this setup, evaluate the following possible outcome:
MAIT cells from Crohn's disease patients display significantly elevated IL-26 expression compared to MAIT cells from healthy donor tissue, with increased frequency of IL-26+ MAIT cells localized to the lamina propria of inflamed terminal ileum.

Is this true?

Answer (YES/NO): NO